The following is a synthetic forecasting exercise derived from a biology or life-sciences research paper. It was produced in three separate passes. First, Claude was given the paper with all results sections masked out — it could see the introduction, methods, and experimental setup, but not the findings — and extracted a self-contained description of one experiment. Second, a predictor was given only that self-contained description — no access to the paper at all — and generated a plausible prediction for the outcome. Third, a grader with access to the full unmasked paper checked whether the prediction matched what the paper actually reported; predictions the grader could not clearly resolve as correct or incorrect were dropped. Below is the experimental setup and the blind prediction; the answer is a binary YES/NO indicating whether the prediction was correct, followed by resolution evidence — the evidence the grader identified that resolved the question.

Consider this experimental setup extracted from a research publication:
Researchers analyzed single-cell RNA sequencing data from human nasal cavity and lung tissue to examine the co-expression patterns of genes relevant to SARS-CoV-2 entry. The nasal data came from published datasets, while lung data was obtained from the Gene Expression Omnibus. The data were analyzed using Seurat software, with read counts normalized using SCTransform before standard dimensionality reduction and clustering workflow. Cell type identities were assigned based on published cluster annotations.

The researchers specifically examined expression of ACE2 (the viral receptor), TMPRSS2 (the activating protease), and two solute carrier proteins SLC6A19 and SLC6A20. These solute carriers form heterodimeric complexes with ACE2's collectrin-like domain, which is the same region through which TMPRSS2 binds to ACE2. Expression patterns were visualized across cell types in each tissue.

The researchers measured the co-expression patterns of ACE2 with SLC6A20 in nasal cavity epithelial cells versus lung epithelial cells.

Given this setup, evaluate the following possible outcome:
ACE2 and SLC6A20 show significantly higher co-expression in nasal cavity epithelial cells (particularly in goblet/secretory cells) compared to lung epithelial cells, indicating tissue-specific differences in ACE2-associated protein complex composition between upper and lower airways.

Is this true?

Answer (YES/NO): NO